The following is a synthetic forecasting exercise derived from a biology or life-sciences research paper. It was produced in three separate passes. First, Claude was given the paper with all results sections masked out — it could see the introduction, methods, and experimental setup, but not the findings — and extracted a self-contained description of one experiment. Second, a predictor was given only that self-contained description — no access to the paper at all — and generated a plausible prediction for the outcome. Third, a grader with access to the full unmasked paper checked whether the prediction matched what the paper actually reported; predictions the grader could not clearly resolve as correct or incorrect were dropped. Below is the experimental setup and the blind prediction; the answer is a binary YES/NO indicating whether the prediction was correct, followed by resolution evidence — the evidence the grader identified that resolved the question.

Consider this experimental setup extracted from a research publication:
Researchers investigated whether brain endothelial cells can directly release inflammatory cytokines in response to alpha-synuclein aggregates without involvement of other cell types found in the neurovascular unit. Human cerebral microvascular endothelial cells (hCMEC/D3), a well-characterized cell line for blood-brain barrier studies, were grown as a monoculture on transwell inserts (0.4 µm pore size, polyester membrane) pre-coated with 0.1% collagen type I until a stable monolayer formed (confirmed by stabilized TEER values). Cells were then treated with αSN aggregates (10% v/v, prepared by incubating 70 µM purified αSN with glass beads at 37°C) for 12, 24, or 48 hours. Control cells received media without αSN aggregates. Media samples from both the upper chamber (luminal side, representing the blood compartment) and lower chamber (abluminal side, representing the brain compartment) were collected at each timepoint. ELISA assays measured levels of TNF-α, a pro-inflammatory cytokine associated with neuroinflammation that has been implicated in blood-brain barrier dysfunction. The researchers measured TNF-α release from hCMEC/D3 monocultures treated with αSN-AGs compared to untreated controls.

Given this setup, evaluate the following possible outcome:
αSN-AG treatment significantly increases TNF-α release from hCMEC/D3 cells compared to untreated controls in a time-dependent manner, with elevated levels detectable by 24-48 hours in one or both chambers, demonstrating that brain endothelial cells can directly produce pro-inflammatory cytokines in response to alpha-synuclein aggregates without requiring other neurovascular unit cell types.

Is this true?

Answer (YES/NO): YES